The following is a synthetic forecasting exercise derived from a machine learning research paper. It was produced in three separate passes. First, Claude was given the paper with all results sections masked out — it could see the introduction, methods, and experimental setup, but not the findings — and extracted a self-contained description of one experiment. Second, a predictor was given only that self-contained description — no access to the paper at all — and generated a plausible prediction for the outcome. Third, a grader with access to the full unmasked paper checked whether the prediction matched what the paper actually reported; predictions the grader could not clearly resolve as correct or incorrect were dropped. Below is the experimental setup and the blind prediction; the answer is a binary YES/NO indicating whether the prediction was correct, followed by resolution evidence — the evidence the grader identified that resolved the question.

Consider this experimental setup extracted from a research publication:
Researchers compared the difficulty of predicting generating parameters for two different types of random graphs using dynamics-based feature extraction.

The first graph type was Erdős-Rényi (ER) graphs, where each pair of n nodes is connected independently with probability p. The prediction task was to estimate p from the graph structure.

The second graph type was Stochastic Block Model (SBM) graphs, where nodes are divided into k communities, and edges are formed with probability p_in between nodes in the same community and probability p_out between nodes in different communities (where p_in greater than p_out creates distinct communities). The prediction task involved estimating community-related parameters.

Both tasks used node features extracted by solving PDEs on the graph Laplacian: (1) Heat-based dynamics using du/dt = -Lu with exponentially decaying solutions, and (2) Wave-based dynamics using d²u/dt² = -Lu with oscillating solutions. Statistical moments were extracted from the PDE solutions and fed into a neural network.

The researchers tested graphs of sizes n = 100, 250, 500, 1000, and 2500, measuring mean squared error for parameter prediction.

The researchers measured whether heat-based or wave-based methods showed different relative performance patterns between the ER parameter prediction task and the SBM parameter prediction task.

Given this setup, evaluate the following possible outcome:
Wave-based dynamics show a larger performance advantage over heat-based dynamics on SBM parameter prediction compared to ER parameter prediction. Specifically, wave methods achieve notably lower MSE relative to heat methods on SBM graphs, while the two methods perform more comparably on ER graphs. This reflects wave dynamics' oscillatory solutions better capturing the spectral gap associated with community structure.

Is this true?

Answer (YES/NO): NO